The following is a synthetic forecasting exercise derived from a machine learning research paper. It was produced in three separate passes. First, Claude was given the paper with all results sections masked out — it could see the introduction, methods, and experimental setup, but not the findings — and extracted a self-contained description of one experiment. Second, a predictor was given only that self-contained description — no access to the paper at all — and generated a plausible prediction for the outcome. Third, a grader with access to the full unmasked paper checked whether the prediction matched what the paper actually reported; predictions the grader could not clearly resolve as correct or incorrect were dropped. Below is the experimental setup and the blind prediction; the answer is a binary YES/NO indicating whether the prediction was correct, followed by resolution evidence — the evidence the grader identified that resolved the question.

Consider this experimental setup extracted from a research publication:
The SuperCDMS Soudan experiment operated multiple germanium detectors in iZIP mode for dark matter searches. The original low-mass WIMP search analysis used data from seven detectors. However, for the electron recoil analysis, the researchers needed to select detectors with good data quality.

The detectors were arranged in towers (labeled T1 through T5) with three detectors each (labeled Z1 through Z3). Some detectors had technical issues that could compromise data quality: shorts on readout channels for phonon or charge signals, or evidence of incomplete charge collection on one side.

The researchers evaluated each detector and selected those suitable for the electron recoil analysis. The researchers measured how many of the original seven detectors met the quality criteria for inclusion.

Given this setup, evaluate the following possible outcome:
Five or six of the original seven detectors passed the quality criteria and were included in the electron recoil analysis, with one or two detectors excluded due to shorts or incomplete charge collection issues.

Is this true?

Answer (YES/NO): NO